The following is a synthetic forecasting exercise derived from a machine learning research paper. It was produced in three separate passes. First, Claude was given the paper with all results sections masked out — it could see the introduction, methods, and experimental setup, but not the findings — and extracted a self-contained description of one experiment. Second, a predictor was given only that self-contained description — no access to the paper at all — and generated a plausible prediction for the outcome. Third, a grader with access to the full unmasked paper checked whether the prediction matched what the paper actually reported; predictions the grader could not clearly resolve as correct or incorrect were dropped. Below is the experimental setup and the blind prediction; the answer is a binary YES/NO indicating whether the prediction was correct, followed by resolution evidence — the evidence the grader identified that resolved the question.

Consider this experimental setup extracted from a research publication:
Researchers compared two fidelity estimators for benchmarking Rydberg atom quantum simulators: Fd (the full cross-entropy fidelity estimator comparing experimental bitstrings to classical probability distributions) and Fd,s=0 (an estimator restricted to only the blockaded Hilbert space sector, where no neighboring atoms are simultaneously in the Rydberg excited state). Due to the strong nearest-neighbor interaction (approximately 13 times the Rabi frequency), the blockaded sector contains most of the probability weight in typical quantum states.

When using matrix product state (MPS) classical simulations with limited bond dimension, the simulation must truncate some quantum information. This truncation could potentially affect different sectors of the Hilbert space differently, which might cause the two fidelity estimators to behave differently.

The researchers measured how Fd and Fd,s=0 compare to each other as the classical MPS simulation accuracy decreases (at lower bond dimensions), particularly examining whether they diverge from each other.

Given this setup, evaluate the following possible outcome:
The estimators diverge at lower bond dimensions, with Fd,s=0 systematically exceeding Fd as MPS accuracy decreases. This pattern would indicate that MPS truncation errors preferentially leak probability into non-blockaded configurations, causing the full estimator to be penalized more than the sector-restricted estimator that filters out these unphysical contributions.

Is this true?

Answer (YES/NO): NO